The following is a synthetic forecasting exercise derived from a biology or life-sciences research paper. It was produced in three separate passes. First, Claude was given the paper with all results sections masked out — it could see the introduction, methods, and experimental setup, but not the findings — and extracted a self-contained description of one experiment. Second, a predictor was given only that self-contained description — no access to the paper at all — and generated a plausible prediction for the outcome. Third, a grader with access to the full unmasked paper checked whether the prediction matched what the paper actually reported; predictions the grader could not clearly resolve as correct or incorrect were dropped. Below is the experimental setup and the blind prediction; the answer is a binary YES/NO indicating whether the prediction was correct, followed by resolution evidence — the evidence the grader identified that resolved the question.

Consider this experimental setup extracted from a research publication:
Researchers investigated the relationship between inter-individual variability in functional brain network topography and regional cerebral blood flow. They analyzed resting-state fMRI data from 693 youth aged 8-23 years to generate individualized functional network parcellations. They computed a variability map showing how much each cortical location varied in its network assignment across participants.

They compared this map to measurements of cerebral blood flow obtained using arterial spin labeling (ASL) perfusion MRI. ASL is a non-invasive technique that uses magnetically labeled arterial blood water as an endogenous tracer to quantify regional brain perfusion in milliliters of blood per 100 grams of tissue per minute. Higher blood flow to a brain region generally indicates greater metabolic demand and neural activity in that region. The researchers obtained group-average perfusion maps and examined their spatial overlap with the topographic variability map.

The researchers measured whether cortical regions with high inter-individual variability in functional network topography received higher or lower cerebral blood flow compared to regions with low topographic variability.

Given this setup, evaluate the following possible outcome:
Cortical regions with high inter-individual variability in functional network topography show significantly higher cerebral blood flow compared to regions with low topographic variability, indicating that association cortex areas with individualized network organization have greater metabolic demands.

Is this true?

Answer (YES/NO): YES